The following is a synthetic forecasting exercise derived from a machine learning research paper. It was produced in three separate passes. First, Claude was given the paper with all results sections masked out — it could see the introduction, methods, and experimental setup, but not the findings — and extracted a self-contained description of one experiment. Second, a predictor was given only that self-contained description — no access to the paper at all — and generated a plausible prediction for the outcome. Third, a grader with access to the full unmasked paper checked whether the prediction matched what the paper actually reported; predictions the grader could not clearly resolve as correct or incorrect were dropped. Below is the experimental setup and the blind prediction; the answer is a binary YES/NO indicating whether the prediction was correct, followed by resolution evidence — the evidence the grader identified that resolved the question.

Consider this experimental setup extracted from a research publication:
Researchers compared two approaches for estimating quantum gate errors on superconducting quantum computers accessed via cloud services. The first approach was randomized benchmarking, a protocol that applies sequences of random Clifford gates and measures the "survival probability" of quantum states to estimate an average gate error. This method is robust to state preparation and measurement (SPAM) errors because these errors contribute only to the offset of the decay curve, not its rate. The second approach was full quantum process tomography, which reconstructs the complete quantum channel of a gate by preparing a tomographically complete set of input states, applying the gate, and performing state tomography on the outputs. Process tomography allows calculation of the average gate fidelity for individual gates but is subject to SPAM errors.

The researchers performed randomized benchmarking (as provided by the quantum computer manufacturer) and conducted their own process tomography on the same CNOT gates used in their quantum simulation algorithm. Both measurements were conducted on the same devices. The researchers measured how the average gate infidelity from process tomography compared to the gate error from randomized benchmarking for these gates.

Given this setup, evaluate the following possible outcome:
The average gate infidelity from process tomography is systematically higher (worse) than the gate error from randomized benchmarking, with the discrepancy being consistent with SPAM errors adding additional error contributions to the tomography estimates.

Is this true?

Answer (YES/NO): NO